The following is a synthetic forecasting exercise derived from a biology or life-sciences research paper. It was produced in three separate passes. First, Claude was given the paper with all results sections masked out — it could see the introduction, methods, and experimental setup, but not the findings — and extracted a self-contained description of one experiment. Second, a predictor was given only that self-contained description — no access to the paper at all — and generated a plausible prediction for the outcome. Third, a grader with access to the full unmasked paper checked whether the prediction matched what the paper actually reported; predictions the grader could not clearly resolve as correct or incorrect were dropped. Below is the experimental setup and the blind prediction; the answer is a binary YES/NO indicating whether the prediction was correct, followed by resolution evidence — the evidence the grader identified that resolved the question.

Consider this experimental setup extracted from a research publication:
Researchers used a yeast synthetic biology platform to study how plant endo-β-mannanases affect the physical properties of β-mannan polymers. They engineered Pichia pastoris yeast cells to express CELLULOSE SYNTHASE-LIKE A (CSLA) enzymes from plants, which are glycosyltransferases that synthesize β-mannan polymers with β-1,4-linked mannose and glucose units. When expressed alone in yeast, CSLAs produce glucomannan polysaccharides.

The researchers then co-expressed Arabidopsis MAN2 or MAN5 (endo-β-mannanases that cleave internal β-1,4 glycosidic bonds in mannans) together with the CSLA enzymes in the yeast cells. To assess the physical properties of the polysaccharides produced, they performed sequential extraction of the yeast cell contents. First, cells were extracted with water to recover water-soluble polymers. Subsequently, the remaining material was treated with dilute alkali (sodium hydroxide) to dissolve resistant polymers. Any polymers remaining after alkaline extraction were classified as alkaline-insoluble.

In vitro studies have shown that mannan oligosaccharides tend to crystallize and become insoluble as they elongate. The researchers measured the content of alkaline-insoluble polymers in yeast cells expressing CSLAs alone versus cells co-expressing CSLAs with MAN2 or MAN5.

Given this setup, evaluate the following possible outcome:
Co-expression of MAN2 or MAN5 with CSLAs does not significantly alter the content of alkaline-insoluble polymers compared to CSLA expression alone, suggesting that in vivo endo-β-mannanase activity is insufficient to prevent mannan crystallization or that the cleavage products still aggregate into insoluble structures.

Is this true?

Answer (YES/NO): NO